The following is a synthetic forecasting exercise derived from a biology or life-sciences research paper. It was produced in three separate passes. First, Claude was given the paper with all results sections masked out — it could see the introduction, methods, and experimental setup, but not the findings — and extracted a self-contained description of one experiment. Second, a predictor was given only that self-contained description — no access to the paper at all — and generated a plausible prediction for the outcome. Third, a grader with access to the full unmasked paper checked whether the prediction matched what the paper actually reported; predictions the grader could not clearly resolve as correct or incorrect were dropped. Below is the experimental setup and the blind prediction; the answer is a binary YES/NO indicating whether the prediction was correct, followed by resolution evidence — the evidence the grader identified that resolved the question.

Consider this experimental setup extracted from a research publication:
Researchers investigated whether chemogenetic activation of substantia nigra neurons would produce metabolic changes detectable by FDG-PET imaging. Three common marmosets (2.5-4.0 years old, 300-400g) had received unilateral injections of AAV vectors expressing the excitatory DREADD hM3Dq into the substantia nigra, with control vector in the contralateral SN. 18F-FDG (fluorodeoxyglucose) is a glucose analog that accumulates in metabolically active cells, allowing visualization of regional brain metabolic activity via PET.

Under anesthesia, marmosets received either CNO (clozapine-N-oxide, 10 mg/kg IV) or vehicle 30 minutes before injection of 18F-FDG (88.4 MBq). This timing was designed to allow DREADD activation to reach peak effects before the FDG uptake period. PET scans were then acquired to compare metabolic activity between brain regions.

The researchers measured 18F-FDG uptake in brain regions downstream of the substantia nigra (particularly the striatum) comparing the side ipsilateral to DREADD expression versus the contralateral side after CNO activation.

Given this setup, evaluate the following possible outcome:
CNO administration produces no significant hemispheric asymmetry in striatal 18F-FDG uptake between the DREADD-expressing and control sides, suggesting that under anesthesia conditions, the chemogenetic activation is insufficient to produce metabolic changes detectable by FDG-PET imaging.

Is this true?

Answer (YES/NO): NO